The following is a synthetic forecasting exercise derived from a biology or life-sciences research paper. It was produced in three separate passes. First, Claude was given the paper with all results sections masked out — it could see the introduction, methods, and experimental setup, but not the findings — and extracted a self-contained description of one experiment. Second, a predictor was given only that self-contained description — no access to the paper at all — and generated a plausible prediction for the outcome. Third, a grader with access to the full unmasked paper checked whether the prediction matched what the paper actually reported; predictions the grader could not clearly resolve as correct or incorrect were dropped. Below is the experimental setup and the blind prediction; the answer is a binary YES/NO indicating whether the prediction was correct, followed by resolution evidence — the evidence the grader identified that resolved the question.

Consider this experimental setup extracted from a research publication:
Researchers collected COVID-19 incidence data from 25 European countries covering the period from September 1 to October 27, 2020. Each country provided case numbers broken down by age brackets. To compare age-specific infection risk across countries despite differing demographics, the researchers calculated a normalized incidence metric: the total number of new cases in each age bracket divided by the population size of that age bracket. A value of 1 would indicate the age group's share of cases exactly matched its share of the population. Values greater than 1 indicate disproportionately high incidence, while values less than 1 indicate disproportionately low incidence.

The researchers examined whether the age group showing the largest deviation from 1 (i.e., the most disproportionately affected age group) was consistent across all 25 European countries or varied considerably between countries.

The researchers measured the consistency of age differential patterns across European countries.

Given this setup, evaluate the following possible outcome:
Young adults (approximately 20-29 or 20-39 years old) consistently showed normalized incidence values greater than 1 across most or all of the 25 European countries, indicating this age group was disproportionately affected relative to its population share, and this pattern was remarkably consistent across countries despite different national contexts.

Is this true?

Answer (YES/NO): YES